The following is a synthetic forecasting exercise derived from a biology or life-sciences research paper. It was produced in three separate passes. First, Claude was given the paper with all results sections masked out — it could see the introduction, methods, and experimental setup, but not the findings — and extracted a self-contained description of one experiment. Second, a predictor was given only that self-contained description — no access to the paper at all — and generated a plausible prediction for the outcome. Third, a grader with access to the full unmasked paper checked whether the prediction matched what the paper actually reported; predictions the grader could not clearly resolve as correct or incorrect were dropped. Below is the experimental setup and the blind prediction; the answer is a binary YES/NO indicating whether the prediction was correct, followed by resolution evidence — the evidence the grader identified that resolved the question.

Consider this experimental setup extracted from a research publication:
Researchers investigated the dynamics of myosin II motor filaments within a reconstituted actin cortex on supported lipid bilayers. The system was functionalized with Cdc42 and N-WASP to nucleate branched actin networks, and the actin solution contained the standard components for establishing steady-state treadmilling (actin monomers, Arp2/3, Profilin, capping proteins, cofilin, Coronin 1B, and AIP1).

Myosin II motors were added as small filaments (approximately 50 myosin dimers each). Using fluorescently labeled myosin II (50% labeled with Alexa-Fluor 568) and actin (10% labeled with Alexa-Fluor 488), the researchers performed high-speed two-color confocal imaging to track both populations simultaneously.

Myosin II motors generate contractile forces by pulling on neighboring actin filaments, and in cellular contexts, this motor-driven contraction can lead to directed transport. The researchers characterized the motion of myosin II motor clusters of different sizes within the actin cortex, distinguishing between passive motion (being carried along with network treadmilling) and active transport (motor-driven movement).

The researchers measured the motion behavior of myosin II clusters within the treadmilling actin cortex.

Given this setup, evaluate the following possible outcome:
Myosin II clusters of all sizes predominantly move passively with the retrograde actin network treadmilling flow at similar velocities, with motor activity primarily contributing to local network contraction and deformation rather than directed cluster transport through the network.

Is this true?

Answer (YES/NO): NO